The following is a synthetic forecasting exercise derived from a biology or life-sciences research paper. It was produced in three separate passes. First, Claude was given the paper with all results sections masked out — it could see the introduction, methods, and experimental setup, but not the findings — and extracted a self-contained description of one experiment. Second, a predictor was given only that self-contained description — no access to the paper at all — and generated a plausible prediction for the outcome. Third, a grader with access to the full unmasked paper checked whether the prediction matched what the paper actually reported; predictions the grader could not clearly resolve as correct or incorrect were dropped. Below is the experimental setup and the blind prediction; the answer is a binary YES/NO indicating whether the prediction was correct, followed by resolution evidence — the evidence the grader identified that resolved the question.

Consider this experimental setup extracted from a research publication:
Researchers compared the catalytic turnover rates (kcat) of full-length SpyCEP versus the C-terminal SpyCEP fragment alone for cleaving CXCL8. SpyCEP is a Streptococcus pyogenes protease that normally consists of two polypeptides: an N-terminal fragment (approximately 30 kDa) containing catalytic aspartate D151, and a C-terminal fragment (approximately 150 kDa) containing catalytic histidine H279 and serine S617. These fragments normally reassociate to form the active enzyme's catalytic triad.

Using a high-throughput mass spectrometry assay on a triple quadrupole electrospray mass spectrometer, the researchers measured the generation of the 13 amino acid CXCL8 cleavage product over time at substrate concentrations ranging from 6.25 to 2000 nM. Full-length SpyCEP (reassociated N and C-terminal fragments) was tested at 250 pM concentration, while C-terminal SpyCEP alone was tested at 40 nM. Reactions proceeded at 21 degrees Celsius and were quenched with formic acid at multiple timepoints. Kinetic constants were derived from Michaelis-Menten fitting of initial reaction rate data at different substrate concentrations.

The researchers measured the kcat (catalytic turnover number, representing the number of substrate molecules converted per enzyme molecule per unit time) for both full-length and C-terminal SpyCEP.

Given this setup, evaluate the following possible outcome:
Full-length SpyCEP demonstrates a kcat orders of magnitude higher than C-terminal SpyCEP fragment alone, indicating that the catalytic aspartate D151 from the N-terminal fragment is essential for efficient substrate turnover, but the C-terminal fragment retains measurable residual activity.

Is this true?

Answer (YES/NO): NO